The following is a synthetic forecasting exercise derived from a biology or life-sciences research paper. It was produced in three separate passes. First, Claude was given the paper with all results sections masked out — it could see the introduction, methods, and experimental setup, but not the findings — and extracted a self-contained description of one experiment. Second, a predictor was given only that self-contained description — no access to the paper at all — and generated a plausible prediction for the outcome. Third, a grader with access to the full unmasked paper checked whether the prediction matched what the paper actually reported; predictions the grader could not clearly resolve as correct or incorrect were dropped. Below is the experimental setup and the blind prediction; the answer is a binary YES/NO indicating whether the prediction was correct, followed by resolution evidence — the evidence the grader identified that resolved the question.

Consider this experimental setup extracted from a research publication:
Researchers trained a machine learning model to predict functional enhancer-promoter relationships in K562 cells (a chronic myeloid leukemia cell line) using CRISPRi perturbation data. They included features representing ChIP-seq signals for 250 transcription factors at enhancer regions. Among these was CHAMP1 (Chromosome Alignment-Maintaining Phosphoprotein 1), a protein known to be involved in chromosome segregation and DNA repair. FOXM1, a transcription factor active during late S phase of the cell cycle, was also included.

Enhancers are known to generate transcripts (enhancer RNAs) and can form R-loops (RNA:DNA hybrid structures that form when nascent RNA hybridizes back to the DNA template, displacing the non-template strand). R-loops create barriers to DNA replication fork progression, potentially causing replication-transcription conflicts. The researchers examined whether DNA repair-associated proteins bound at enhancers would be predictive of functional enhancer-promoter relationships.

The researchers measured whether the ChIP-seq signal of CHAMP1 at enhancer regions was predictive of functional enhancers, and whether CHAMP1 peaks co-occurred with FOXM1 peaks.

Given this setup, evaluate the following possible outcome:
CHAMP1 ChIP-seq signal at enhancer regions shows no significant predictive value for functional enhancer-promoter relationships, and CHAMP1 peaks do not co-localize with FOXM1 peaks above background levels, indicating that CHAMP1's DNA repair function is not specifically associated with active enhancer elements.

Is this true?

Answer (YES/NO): NO